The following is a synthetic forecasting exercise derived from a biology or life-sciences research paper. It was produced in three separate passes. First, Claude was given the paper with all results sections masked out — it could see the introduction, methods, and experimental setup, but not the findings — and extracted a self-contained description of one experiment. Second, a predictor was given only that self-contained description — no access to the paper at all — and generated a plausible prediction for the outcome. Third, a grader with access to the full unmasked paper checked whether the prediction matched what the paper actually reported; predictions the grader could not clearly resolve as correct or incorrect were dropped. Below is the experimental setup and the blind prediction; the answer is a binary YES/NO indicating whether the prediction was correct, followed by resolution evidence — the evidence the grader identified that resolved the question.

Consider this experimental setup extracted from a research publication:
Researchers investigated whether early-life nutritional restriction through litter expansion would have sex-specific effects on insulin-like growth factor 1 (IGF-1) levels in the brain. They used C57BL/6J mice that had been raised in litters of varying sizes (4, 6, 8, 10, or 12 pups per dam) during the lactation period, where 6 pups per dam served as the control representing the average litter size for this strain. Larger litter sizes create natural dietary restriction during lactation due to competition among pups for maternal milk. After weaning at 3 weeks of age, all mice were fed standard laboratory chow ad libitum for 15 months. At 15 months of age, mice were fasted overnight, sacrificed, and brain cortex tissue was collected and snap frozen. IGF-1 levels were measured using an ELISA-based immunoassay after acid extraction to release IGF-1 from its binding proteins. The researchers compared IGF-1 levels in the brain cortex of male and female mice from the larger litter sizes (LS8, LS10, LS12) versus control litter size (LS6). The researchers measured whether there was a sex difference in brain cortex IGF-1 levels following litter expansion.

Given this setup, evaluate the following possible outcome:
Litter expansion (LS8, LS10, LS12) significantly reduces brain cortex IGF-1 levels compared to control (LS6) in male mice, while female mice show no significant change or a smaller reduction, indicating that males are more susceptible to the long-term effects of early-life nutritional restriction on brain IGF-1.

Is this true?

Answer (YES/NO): YES